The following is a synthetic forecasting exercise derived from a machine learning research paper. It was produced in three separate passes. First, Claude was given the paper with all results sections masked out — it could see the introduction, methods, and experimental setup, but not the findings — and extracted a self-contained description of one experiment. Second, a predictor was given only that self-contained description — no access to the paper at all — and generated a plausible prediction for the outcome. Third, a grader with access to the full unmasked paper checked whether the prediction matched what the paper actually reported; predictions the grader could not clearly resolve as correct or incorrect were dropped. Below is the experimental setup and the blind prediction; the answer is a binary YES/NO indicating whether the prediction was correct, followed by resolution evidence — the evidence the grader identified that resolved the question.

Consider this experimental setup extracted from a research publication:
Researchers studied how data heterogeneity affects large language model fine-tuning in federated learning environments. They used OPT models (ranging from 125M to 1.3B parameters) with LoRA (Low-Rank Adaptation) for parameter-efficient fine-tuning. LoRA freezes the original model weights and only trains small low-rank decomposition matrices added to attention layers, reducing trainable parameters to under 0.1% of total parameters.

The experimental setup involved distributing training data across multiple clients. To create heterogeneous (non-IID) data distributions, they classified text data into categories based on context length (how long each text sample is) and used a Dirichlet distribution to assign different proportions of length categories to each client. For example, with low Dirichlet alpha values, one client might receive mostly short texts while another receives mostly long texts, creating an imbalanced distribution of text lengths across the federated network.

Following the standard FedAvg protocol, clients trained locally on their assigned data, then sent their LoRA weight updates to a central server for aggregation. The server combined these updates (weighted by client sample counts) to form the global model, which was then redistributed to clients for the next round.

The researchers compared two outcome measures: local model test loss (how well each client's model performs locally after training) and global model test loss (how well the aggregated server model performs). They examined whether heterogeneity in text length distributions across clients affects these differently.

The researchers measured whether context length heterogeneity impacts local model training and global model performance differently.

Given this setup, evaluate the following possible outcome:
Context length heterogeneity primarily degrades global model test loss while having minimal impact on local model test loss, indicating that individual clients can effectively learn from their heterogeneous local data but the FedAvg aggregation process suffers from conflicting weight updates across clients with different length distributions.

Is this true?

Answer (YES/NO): NO